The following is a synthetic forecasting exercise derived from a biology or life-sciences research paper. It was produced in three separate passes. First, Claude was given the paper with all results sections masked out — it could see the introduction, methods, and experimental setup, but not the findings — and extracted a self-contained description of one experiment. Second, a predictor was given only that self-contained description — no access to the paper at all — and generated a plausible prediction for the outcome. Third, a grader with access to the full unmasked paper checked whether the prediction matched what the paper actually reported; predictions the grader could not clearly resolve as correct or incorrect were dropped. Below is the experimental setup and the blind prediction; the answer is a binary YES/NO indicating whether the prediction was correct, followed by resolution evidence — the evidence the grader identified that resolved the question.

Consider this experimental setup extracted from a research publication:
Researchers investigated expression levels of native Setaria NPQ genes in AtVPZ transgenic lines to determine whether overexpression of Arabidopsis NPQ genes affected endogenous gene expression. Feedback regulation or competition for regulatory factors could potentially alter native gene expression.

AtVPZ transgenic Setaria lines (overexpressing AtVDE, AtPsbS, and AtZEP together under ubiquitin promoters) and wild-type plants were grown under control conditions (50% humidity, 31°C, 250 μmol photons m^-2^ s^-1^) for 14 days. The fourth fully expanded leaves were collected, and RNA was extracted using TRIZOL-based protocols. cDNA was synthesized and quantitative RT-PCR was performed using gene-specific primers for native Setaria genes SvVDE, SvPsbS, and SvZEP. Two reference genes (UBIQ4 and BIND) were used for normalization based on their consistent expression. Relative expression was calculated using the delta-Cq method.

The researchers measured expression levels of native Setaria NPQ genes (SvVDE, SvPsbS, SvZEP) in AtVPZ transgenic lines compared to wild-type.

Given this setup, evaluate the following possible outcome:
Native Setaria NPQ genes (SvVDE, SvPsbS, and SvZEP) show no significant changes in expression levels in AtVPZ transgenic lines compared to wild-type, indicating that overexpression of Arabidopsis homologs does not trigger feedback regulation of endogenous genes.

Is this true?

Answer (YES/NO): NO